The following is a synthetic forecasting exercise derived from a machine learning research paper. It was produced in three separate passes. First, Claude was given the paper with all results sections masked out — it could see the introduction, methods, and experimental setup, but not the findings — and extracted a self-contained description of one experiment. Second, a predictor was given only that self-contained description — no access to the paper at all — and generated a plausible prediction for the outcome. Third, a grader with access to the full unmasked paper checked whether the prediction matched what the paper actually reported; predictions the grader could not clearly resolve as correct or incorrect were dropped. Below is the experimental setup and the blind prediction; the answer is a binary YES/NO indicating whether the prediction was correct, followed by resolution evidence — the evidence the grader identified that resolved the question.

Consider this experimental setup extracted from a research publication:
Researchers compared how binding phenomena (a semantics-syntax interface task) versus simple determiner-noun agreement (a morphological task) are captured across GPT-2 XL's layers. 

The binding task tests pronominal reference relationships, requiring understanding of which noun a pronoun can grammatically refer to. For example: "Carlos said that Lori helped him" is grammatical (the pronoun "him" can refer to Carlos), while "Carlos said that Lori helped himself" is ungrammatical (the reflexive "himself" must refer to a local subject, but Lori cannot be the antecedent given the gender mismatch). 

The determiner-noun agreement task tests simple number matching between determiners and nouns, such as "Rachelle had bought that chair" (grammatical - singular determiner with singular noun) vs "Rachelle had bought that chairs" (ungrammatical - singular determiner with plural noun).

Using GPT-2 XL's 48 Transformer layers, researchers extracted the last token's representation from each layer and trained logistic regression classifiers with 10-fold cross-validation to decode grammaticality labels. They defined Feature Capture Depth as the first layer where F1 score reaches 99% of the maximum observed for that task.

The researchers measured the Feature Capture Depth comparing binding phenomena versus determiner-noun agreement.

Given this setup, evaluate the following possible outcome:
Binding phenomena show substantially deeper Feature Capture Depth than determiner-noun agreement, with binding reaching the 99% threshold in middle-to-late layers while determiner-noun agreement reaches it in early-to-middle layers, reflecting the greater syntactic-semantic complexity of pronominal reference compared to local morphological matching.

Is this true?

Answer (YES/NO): NO